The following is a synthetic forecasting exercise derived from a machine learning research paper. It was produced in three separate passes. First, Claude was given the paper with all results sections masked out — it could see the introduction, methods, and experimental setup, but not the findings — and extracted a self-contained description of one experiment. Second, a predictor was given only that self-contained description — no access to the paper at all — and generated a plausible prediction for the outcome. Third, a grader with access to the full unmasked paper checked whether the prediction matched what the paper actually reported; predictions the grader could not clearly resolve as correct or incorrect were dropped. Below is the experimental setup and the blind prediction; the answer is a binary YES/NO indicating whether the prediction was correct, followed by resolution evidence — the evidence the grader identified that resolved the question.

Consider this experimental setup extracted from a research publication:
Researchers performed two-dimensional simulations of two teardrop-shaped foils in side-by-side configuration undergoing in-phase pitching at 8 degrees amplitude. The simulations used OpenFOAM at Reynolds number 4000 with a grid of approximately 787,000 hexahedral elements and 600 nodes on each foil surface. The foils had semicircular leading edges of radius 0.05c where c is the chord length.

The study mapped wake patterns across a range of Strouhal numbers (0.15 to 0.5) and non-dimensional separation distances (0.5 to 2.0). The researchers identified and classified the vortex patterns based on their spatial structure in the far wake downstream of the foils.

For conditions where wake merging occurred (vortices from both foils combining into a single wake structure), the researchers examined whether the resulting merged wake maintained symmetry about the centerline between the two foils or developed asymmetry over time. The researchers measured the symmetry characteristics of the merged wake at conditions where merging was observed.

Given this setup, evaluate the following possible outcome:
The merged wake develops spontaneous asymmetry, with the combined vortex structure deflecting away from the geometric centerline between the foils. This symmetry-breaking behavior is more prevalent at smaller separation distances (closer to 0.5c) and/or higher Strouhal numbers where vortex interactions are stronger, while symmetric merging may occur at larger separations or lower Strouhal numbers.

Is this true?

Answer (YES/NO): NO